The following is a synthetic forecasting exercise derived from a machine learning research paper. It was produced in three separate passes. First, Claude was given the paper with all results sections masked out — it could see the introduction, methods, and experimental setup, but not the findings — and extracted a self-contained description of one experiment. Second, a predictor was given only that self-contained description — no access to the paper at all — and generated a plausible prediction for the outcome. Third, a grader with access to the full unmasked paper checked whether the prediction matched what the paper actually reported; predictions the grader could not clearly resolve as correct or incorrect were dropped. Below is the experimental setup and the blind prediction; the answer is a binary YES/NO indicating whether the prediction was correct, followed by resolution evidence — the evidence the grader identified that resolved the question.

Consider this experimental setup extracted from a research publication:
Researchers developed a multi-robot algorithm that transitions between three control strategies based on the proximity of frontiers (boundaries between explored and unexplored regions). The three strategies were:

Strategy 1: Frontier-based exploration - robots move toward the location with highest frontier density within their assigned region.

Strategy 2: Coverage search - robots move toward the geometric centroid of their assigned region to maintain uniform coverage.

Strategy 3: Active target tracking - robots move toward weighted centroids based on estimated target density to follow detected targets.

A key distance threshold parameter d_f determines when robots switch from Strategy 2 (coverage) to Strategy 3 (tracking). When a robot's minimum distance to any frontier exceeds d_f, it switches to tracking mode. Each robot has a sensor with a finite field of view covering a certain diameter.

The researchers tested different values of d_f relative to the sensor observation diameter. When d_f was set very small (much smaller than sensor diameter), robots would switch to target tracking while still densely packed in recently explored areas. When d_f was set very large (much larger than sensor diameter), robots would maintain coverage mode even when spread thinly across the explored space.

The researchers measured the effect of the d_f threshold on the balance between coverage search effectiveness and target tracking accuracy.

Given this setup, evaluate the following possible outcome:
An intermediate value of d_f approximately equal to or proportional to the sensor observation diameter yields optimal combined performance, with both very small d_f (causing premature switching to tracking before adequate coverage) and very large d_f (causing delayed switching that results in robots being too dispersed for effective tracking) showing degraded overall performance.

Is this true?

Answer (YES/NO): YES